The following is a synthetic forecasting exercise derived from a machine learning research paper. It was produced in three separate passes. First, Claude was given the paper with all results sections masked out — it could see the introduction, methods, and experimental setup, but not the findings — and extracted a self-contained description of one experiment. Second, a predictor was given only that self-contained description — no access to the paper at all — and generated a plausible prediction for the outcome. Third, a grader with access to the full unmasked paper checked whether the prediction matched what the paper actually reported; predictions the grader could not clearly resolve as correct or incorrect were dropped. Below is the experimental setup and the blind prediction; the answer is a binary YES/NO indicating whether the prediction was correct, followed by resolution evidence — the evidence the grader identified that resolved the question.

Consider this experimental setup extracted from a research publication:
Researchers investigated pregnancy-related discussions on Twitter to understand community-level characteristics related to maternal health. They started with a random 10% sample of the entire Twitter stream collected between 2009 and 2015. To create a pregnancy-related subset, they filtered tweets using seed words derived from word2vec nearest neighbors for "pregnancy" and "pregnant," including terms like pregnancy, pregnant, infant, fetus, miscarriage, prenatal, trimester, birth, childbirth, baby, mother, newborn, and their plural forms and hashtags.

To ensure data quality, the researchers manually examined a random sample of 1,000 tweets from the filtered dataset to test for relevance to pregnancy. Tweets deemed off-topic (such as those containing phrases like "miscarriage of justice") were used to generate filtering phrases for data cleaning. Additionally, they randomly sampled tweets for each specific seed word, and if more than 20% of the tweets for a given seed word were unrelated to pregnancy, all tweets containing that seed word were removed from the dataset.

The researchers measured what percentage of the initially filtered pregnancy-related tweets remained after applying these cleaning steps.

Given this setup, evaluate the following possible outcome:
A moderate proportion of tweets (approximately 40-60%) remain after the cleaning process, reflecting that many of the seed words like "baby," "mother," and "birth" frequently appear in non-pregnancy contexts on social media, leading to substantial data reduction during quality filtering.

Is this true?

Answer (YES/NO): NO